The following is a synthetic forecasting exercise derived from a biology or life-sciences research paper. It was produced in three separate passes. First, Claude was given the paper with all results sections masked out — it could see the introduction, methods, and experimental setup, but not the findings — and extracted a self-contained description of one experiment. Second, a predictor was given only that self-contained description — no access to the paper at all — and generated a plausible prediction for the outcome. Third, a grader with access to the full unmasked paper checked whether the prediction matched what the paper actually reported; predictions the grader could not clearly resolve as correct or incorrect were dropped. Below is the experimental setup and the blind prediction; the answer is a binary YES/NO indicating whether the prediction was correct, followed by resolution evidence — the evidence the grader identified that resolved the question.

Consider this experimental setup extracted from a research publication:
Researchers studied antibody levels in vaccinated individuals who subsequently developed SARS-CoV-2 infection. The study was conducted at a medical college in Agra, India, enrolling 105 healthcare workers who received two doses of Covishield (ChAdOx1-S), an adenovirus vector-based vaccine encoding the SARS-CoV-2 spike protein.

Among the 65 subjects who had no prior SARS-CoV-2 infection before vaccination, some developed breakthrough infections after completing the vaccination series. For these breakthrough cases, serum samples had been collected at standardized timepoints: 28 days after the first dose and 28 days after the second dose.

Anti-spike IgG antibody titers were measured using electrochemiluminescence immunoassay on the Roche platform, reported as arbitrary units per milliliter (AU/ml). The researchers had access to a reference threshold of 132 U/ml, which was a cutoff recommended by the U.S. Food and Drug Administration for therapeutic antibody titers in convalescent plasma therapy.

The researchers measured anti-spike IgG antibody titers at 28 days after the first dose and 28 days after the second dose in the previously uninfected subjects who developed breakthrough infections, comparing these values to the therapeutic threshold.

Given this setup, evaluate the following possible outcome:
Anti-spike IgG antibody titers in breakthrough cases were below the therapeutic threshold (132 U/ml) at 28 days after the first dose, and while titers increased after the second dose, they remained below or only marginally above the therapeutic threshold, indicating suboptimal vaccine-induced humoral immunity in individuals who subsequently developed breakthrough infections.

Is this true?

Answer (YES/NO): NO